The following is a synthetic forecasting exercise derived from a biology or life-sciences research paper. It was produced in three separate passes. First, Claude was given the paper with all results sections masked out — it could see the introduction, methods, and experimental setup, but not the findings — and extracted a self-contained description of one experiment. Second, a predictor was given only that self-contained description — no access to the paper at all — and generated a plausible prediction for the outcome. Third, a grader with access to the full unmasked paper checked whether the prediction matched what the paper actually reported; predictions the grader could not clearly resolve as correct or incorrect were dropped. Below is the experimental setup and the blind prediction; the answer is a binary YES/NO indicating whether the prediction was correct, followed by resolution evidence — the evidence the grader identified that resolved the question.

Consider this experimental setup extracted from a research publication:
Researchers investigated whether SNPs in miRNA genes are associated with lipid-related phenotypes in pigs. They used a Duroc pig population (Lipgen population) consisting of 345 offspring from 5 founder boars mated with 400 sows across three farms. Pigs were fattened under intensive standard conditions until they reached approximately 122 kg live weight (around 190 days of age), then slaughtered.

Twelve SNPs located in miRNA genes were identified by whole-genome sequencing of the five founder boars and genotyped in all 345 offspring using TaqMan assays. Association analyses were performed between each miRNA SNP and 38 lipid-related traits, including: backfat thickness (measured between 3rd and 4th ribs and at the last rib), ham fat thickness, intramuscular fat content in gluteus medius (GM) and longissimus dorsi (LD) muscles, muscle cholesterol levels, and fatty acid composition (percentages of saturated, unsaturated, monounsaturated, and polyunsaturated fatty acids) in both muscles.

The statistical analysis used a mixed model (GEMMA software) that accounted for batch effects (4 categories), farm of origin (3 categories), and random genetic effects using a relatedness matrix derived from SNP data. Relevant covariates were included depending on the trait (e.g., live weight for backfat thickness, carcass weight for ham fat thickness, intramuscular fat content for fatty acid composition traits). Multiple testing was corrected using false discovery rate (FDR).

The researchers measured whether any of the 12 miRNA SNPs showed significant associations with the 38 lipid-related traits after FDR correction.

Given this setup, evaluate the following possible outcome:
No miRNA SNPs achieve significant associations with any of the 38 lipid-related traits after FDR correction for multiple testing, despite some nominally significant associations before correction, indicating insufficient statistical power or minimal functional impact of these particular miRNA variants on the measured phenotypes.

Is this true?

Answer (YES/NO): NO